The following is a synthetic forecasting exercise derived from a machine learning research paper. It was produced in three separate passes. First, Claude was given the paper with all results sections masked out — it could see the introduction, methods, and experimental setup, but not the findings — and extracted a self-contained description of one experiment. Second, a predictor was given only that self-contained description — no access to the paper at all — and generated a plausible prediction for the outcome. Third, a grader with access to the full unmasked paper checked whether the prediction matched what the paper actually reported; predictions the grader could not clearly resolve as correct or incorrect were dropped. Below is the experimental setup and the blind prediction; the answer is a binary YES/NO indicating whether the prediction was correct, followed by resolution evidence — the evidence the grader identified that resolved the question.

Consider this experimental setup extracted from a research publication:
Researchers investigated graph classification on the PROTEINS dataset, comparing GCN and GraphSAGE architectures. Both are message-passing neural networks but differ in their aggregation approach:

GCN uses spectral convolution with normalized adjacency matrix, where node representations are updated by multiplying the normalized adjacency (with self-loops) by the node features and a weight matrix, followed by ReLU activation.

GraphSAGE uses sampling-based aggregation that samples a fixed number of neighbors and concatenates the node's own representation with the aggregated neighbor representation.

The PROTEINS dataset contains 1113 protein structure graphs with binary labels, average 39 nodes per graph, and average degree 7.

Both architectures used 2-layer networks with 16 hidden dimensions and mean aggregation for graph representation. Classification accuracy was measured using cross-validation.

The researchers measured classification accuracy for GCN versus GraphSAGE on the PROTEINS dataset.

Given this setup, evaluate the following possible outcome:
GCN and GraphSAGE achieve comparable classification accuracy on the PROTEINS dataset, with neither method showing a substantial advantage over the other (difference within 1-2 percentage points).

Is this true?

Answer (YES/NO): YES